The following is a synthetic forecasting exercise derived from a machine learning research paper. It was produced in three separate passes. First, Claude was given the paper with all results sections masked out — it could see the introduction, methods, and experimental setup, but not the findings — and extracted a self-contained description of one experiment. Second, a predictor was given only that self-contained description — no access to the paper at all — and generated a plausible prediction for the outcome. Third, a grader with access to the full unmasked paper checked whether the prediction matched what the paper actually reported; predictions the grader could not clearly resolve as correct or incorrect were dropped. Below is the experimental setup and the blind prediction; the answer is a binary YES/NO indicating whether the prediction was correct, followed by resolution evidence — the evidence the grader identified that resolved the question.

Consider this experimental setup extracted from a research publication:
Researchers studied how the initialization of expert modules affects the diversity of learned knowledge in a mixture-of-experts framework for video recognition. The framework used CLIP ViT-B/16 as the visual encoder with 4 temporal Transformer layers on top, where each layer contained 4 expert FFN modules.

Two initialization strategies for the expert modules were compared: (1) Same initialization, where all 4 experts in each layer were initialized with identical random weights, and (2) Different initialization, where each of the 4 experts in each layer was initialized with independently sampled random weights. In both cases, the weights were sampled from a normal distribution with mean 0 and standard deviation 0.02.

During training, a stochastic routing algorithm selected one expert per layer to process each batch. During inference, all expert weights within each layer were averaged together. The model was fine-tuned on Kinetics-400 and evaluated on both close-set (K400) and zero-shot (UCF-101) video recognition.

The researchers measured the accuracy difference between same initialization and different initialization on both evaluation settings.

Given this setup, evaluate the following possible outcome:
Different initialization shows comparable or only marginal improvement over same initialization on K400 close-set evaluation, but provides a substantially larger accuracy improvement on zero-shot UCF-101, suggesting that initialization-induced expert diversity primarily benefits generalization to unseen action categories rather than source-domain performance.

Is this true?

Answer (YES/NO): YES